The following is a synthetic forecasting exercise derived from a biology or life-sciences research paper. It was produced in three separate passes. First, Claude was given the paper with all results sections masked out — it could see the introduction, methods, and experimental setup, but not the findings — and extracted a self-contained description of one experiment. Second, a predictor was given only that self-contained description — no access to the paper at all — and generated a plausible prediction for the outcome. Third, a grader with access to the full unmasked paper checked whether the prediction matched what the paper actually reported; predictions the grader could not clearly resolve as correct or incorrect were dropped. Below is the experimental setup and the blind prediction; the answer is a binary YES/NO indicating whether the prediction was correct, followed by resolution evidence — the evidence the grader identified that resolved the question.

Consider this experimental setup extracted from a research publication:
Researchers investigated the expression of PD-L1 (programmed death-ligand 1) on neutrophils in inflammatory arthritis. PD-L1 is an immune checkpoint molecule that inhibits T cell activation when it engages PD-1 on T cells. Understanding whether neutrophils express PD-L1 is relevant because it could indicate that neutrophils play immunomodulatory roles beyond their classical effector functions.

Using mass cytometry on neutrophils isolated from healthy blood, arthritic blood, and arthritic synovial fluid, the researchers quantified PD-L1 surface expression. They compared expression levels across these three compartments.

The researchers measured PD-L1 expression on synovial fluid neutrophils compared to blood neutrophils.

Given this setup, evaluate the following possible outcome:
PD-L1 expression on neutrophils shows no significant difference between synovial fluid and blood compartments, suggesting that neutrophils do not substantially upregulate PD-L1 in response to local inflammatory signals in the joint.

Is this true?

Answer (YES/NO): NO